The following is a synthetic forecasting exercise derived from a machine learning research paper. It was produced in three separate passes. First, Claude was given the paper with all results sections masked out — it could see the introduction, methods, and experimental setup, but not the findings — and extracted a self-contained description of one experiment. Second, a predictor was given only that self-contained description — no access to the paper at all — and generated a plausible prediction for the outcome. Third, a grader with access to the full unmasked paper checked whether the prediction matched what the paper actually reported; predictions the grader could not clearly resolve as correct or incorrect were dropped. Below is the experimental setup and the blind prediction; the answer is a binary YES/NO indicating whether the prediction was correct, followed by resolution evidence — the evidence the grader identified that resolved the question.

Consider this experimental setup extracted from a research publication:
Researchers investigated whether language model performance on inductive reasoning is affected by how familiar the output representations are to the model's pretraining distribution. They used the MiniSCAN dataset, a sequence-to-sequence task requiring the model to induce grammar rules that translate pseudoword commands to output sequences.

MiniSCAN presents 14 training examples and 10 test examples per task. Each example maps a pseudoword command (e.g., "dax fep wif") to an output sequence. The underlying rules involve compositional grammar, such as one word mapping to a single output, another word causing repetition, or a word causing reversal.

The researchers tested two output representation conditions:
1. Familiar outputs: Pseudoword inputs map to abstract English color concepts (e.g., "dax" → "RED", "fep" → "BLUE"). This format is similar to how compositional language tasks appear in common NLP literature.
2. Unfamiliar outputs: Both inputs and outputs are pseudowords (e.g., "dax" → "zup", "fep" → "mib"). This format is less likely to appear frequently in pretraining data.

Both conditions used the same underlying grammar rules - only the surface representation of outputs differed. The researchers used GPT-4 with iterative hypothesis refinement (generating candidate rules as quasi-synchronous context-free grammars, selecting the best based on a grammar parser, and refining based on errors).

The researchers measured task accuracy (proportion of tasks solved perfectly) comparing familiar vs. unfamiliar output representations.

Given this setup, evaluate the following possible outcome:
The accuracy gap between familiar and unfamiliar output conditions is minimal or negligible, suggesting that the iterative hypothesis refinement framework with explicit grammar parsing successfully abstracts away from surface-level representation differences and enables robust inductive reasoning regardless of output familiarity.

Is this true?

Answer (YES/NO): NO